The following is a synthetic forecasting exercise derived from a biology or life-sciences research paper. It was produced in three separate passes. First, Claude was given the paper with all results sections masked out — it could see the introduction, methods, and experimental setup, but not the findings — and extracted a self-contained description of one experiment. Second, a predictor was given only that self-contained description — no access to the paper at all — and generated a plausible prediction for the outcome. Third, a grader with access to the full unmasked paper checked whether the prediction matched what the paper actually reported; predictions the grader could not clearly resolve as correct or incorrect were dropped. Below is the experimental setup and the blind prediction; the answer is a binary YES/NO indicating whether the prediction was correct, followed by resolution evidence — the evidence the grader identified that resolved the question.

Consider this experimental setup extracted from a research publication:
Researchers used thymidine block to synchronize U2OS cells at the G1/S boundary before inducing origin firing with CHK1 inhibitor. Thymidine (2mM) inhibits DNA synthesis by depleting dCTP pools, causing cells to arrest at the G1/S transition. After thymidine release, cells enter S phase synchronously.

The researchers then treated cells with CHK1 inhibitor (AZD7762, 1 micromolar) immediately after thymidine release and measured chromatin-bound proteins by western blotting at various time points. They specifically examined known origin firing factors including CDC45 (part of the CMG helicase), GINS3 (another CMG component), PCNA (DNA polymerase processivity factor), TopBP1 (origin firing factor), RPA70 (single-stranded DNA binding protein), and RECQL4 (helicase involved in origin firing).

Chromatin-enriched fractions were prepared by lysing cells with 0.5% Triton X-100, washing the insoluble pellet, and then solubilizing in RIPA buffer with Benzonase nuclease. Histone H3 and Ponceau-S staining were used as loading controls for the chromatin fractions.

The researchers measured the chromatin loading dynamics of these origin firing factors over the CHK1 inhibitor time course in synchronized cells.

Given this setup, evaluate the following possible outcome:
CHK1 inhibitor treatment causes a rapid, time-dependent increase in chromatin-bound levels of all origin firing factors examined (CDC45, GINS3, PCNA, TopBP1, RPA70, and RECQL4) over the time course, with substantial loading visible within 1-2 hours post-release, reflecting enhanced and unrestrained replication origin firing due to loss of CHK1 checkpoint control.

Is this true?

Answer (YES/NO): NO